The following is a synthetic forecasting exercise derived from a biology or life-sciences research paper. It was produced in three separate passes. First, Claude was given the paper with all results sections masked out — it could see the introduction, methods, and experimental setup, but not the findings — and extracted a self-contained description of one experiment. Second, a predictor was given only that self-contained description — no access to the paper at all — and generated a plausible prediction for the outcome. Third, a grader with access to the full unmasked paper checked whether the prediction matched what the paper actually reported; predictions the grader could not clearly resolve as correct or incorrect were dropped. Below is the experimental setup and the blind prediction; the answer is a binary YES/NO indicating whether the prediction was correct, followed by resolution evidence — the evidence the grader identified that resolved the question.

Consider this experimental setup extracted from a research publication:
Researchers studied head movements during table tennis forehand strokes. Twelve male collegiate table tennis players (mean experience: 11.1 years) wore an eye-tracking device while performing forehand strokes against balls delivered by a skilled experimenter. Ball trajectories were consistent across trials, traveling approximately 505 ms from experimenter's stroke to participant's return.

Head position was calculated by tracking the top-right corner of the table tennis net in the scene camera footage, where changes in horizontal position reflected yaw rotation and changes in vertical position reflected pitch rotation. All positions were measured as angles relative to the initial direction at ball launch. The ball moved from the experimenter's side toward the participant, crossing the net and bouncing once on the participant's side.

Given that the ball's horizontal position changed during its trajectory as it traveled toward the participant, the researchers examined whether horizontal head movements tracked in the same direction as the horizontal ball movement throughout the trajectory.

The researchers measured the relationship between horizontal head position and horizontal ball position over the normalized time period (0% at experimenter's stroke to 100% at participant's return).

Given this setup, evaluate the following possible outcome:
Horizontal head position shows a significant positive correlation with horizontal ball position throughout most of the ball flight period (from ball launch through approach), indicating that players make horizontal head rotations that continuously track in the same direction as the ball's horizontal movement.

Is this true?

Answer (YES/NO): NO